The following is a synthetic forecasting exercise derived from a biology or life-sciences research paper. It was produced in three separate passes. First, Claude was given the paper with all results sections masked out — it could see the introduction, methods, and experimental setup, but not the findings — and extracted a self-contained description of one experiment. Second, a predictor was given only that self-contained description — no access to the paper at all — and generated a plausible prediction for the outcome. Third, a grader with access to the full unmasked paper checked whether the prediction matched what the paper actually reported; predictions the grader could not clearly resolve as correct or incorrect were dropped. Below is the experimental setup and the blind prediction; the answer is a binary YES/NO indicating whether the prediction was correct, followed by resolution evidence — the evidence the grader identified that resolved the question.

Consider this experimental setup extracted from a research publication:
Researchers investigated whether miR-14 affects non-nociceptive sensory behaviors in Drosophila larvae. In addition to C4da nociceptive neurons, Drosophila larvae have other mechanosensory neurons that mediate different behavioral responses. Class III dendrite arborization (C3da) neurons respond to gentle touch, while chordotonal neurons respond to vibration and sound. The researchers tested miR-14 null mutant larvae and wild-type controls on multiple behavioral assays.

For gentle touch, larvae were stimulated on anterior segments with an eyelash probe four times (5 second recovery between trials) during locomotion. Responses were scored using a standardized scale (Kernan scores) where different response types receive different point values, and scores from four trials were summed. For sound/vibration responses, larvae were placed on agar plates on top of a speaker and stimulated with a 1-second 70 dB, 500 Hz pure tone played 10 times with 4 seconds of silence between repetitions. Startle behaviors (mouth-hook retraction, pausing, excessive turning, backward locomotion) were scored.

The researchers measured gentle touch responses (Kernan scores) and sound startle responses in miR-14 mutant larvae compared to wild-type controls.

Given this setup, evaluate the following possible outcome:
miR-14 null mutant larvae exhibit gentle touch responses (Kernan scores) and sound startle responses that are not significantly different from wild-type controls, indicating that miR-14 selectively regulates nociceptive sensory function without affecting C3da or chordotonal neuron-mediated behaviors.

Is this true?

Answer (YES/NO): YES